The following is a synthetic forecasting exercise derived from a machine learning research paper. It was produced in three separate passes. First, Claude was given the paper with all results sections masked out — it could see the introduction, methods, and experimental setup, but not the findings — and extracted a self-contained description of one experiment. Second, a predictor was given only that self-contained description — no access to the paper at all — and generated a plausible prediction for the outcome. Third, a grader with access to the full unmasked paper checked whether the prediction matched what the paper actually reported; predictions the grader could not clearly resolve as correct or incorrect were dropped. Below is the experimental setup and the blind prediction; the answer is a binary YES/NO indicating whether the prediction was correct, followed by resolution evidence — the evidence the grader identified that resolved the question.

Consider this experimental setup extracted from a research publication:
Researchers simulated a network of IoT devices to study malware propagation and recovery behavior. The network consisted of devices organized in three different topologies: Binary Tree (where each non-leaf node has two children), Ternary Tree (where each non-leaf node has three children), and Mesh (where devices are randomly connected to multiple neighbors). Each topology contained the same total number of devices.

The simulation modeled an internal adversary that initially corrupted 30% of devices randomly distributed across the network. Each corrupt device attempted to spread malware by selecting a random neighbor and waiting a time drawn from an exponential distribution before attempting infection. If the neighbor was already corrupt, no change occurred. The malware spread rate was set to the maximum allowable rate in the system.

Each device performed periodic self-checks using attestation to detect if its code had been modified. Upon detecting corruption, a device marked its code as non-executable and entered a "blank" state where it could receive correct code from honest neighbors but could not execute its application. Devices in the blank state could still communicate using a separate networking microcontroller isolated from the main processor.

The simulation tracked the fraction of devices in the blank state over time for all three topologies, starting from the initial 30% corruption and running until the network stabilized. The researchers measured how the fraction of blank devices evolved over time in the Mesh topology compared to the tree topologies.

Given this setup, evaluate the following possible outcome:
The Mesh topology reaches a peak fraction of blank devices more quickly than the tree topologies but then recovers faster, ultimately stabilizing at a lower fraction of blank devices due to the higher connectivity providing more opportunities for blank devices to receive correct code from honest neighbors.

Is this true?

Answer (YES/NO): NO